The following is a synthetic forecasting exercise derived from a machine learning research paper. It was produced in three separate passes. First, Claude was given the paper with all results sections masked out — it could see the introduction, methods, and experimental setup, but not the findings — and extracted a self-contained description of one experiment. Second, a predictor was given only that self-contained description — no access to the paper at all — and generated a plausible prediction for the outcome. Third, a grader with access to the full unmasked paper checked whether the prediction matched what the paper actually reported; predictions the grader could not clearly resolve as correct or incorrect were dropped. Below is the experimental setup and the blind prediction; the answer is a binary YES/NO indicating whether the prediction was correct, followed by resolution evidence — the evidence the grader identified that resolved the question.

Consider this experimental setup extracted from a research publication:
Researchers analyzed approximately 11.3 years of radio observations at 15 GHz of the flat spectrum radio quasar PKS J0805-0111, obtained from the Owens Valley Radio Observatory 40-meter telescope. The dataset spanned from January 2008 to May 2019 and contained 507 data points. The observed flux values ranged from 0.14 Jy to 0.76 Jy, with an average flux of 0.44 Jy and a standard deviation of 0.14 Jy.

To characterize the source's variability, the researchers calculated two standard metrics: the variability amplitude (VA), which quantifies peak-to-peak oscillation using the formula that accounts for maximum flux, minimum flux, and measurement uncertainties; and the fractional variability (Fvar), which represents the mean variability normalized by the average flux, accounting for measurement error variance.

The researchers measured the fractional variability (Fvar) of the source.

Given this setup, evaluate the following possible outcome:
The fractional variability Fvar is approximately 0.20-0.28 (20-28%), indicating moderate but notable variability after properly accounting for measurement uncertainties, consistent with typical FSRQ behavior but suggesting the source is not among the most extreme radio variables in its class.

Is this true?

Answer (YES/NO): NO